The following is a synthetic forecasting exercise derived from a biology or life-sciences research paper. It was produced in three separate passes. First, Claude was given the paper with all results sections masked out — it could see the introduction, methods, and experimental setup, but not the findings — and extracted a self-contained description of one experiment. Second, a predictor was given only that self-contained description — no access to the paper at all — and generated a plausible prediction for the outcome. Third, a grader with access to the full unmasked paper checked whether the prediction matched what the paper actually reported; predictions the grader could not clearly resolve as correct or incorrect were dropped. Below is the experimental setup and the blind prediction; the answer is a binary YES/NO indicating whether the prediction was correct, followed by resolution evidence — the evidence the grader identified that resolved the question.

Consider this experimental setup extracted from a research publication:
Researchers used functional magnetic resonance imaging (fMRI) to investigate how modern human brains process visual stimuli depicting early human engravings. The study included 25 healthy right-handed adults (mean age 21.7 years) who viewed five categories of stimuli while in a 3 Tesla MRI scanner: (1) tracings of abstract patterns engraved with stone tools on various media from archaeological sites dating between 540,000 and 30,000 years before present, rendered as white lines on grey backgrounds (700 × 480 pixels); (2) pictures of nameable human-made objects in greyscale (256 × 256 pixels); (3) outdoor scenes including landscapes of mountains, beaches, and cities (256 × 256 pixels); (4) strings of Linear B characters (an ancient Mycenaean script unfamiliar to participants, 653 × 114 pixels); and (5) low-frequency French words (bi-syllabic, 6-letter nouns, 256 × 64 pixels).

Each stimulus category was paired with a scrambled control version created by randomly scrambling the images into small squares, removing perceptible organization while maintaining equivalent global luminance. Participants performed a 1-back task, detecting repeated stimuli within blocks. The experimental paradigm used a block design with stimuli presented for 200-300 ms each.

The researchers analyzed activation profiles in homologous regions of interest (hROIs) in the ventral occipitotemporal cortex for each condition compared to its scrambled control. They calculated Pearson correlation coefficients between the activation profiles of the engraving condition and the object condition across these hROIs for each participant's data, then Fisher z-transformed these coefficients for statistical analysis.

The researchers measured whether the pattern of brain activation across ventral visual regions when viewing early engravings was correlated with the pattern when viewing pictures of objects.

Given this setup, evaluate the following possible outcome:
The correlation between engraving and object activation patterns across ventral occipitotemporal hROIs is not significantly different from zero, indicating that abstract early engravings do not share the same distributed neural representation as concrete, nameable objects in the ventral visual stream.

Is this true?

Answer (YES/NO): NO